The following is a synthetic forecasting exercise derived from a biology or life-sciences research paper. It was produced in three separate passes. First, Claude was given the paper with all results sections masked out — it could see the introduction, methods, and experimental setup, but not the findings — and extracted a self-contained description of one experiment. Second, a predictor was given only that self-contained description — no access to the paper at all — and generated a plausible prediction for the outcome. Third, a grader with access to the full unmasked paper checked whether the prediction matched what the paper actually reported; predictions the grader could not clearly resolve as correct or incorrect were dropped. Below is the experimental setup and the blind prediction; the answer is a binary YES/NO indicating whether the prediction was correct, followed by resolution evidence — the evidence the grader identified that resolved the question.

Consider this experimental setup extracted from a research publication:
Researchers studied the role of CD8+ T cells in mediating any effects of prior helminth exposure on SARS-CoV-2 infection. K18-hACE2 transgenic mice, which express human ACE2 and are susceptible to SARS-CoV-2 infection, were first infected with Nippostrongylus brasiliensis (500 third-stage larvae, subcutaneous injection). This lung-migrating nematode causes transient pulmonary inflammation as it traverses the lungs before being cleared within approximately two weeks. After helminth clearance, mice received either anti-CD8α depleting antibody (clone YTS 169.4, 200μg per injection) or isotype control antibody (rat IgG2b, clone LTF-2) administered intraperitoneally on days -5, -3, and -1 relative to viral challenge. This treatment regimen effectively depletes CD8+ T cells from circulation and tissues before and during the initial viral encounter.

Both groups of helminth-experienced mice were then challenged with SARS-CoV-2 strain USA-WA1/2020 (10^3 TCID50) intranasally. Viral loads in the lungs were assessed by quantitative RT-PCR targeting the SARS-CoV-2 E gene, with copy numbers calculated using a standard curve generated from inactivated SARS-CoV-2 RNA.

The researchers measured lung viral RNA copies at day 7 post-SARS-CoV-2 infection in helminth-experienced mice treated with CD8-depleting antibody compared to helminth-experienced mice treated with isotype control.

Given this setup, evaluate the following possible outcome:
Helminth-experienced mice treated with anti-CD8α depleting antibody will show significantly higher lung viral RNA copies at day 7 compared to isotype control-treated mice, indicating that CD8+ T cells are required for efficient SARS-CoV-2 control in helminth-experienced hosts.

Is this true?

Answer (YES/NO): YES